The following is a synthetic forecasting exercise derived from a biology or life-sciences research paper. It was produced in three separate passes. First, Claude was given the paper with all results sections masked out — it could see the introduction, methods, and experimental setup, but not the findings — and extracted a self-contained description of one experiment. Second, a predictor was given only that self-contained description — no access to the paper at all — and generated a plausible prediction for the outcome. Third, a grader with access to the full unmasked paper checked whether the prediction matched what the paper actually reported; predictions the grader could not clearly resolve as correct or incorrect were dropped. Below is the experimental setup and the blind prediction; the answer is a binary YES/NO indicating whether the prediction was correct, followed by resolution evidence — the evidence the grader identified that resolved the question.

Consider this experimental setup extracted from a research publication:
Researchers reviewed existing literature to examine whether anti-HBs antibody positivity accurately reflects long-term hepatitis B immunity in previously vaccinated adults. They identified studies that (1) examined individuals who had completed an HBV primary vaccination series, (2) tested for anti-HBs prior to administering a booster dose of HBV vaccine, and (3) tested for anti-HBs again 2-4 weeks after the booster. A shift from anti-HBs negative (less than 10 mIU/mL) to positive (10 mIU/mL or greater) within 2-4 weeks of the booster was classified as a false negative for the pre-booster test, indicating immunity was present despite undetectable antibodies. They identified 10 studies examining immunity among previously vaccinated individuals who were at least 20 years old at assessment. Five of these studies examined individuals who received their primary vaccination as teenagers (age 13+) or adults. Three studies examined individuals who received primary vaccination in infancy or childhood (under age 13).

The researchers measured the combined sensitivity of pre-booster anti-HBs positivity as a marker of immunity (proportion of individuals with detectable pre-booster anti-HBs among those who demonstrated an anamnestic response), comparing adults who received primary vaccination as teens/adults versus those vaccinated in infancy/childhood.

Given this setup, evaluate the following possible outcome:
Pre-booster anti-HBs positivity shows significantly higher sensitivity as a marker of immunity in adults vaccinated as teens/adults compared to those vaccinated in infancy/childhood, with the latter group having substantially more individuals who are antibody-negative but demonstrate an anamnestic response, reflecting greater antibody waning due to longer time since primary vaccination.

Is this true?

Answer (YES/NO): YES